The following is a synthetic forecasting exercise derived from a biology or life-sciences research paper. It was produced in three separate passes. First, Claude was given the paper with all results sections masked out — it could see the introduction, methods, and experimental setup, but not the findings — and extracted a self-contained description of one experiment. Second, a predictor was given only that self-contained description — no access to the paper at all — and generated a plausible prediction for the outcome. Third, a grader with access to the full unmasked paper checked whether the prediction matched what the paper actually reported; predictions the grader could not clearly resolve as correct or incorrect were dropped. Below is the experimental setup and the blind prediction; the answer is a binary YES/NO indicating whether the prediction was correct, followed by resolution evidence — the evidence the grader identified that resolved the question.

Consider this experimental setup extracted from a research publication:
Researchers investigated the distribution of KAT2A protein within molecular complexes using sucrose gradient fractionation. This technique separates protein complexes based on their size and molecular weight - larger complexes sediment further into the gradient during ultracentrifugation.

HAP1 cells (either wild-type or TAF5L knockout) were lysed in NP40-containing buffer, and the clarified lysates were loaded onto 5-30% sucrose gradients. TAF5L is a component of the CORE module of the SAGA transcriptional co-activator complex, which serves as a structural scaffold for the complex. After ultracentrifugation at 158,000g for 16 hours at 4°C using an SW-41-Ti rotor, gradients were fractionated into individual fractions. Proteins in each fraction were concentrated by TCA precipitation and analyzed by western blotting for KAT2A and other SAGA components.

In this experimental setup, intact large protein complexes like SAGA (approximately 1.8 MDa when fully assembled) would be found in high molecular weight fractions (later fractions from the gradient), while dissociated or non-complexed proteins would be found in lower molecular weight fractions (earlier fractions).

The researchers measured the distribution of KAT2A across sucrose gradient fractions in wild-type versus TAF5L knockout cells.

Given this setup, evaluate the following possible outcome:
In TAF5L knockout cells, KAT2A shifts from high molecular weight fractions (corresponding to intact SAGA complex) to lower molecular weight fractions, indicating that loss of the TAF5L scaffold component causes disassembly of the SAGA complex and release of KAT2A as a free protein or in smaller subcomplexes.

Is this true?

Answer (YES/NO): YES